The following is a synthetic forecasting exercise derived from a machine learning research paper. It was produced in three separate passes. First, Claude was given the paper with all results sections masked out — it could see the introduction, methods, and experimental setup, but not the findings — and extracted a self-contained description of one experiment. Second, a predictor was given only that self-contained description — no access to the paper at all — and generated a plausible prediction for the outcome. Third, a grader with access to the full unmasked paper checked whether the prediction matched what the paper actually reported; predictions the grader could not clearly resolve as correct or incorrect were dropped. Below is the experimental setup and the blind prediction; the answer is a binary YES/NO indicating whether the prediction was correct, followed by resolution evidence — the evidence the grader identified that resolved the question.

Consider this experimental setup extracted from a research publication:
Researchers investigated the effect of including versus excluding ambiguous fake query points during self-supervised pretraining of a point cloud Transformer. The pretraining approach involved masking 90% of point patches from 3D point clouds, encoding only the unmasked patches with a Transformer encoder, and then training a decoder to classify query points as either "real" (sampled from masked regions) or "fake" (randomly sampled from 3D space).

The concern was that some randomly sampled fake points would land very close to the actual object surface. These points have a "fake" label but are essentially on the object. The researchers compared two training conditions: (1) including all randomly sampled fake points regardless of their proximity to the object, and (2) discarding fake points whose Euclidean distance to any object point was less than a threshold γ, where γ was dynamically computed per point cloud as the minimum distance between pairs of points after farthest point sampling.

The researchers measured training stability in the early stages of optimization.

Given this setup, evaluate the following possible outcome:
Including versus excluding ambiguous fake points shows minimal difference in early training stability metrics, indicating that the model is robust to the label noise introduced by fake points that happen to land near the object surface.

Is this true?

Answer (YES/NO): NO